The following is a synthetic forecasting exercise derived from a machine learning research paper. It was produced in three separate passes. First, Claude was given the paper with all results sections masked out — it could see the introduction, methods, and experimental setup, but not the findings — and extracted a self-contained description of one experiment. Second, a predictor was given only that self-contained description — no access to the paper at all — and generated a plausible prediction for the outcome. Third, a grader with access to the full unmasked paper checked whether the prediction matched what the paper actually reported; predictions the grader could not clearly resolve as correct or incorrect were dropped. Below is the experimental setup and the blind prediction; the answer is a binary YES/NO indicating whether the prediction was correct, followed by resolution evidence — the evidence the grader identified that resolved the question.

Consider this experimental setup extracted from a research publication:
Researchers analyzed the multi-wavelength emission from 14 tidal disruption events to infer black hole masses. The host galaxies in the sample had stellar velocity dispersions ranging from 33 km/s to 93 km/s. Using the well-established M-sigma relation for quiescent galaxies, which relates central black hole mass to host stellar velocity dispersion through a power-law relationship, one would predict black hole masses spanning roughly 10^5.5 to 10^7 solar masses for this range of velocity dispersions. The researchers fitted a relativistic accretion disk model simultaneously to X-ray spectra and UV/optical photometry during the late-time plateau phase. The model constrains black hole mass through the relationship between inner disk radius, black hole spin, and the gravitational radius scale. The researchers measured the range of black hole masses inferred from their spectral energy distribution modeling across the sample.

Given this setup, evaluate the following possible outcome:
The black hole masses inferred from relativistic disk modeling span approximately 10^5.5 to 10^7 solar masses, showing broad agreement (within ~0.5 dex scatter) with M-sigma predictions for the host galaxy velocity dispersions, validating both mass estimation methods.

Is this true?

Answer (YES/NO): NO